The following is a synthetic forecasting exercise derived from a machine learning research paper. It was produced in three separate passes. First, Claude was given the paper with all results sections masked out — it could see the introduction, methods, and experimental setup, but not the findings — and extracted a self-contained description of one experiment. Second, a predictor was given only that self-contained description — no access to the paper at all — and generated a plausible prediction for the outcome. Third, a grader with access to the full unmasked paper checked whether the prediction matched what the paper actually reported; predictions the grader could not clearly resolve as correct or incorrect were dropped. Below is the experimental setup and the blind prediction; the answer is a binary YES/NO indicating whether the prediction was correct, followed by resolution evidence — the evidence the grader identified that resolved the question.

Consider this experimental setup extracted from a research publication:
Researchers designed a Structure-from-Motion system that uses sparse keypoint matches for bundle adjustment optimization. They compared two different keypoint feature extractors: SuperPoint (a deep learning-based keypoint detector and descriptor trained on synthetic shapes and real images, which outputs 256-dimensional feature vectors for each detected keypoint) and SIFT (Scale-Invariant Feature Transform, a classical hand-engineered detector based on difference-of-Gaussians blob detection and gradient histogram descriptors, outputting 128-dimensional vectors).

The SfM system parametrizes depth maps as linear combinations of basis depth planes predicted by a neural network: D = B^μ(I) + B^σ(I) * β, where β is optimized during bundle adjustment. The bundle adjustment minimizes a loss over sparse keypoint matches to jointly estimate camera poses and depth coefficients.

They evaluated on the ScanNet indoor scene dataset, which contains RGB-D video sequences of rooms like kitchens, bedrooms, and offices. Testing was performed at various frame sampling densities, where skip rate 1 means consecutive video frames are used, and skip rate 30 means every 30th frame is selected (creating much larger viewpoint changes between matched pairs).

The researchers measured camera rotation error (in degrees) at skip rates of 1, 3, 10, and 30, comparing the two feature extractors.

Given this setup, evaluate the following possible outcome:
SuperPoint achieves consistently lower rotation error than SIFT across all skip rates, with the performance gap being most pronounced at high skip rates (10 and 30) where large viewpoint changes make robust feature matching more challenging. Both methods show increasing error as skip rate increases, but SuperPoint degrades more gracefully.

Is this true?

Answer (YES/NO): NO